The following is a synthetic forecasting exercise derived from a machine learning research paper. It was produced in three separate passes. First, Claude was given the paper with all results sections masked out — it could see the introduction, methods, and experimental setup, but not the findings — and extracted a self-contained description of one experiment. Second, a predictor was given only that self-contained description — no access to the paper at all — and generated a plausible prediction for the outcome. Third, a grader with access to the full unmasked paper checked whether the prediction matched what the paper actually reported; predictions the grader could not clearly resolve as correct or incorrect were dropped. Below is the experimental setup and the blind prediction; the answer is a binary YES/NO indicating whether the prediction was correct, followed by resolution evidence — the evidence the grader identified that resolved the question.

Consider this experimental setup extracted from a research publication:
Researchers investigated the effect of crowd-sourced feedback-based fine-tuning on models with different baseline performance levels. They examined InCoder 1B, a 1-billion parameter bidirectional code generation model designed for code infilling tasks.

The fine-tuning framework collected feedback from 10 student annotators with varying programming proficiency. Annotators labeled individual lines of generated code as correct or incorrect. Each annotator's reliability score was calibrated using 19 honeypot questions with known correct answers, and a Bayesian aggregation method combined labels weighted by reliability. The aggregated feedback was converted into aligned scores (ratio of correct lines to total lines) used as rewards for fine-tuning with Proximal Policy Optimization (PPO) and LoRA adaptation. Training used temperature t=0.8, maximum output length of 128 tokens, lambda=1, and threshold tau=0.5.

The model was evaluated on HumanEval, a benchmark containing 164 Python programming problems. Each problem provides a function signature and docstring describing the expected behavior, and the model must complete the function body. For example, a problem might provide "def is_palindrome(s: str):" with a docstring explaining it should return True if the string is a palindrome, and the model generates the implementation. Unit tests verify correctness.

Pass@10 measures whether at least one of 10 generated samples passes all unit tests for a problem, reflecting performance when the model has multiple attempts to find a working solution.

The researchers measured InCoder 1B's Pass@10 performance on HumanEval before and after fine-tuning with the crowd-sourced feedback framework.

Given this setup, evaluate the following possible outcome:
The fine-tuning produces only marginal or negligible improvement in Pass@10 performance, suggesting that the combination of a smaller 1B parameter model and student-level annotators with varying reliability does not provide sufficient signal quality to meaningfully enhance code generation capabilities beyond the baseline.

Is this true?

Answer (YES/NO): NO